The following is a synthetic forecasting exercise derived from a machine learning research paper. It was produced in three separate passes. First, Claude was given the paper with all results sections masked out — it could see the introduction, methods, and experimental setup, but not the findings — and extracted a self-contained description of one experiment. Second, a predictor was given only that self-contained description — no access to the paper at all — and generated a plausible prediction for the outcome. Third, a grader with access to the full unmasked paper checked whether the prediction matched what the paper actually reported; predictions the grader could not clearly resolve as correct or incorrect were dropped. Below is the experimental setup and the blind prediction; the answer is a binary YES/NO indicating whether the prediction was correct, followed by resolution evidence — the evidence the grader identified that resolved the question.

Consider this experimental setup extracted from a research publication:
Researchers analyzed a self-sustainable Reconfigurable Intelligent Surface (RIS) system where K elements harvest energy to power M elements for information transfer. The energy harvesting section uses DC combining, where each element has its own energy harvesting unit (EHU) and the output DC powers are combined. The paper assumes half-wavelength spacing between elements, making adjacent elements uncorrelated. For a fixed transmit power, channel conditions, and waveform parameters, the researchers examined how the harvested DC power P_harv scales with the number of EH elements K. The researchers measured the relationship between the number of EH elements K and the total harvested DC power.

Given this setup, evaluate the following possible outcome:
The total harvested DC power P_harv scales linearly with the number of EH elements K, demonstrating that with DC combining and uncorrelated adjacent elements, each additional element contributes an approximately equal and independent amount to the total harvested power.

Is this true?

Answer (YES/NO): YES